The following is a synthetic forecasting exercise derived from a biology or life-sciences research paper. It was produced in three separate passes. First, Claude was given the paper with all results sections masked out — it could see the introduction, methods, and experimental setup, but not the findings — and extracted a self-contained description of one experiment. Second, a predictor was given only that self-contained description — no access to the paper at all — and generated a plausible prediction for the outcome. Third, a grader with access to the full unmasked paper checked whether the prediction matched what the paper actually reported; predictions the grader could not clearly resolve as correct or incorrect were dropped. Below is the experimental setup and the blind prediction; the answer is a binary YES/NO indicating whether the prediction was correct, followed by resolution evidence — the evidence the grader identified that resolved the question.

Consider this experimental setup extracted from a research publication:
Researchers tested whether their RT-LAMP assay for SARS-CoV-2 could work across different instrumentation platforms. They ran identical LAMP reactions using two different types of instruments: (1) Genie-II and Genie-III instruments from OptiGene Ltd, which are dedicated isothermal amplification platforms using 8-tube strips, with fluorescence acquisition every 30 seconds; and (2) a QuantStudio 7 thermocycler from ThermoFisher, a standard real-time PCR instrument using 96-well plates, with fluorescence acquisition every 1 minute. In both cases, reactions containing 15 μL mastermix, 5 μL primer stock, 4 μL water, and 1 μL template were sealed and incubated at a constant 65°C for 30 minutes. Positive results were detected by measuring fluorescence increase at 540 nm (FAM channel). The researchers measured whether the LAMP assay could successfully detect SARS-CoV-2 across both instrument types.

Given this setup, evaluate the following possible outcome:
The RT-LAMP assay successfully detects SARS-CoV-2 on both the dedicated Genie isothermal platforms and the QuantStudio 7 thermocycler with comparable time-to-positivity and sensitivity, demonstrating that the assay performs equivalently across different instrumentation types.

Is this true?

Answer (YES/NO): YES